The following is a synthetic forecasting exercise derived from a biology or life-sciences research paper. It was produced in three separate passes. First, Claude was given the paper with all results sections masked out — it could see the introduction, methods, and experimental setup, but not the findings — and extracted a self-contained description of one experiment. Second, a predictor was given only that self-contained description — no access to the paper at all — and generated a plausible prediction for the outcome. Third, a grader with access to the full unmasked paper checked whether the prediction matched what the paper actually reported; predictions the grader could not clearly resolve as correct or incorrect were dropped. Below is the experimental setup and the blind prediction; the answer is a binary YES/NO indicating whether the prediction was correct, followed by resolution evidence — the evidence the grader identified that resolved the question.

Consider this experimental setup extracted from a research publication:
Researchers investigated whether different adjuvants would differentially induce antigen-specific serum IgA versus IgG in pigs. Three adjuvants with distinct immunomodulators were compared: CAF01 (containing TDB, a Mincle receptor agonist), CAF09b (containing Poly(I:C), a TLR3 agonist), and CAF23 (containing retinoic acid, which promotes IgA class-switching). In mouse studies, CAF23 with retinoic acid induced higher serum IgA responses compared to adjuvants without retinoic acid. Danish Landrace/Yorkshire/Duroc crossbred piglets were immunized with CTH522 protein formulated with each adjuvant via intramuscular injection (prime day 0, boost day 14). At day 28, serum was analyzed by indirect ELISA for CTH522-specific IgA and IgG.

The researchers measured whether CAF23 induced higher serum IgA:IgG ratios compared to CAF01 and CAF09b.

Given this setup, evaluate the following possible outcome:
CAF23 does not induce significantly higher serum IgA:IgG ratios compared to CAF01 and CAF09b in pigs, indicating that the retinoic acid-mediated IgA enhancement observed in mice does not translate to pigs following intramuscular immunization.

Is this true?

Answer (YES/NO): YES